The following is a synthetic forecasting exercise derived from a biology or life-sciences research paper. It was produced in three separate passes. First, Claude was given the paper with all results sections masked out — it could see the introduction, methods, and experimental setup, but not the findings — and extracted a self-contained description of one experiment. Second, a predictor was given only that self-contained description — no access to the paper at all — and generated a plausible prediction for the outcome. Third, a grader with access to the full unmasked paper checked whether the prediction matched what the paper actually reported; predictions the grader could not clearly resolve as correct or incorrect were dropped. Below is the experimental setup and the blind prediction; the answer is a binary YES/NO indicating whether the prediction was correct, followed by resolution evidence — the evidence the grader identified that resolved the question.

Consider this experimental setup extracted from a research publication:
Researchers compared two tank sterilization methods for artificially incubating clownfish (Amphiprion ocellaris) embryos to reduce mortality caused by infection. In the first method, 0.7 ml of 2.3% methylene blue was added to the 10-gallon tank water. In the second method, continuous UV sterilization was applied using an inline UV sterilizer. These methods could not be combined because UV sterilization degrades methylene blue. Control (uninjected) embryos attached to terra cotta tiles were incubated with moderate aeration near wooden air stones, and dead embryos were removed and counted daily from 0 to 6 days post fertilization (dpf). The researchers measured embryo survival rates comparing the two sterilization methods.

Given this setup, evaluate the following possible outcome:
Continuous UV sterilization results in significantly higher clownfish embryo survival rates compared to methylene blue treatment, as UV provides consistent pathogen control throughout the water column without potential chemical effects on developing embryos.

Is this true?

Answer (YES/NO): NO